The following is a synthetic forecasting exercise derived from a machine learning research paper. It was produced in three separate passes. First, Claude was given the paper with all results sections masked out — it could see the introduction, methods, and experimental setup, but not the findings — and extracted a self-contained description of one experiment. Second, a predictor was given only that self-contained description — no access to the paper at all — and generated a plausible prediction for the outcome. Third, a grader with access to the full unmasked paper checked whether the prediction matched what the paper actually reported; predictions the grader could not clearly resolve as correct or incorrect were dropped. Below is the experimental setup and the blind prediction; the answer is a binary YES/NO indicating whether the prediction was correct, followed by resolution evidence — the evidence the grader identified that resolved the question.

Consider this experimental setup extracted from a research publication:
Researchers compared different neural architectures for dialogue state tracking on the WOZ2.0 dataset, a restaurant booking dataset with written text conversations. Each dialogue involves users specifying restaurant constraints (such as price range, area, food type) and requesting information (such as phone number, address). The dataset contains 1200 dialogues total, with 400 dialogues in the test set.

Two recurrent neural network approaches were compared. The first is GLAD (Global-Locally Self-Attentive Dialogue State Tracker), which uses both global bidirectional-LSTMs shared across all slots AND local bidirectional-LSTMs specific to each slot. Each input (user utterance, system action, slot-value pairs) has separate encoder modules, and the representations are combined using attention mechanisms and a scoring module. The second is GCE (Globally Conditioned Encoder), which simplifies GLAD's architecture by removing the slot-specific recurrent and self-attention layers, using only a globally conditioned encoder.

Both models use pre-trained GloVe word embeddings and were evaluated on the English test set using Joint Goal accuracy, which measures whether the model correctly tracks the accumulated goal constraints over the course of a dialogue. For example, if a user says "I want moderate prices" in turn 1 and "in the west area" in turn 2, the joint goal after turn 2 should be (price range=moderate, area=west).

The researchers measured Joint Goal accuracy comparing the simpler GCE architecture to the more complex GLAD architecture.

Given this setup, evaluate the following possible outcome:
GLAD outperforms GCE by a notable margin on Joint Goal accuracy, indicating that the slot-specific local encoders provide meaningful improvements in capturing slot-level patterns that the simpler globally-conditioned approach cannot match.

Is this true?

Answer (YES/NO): NO